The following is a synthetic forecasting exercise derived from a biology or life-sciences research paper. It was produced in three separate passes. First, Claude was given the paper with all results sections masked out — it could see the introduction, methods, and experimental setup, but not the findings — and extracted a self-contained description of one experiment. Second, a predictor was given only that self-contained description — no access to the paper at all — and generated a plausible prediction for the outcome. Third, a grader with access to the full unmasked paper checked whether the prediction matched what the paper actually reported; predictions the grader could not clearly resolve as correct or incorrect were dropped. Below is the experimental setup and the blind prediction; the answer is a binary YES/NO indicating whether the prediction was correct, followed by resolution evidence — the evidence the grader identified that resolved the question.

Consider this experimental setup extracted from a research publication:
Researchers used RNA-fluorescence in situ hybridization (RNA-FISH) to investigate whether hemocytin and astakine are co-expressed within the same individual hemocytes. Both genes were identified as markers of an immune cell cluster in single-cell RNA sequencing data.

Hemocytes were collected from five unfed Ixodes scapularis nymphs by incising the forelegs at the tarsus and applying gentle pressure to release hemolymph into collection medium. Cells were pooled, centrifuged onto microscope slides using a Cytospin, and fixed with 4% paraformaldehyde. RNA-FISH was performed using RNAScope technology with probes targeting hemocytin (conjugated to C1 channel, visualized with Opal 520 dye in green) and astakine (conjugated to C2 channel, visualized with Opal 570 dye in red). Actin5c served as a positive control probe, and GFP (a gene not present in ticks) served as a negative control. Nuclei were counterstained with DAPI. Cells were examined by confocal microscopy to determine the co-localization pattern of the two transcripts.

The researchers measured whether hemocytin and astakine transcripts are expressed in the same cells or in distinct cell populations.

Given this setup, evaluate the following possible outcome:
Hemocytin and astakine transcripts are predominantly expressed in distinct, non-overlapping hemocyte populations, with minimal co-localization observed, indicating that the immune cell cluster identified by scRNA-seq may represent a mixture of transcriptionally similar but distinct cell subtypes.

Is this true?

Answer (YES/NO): NO